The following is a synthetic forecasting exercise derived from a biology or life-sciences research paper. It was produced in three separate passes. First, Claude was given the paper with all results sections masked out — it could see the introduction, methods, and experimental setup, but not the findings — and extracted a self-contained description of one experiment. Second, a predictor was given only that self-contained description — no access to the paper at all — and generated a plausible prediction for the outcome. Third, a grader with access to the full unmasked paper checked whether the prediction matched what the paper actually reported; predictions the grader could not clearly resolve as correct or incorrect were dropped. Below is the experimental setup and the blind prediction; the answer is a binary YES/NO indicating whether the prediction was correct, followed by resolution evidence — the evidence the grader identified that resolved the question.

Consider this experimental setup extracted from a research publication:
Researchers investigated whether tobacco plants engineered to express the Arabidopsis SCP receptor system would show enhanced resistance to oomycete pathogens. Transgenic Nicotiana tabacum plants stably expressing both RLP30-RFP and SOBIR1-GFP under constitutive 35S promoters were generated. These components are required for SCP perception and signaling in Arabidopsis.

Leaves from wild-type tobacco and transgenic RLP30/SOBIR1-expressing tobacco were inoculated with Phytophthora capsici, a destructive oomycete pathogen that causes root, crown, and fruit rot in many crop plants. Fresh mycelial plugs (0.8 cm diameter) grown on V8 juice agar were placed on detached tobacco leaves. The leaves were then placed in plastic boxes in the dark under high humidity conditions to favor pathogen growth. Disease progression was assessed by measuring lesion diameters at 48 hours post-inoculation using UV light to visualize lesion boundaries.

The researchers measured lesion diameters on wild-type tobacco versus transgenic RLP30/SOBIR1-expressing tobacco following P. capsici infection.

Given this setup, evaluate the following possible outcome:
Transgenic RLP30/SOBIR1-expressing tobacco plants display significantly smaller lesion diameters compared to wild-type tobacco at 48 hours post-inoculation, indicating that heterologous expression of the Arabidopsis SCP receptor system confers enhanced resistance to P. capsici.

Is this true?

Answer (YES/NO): YES